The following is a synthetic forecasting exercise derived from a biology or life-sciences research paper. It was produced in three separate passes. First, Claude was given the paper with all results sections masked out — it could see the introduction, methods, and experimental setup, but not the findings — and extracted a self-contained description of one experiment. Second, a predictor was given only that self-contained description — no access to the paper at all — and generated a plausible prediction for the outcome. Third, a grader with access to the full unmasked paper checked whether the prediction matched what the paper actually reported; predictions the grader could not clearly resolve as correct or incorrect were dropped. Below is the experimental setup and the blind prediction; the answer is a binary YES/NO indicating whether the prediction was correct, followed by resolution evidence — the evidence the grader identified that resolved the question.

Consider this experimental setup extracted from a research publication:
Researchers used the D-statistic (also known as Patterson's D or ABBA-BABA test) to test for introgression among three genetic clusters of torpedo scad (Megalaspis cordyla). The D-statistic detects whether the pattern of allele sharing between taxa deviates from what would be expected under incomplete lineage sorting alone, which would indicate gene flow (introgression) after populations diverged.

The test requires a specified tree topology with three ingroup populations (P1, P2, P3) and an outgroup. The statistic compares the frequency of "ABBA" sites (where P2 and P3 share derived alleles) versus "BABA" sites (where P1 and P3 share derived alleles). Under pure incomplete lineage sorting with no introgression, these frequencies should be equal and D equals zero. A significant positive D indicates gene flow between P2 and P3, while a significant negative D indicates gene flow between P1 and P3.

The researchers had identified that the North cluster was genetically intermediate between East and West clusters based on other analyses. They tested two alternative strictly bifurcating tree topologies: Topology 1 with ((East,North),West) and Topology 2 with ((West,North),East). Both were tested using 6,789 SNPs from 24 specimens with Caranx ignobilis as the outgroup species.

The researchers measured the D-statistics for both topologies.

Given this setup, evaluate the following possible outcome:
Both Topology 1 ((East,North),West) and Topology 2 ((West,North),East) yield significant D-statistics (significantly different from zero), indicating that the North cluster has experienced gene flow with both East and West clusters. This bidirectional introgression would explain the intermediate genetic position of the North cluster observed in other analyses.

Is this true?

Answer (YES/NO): YES